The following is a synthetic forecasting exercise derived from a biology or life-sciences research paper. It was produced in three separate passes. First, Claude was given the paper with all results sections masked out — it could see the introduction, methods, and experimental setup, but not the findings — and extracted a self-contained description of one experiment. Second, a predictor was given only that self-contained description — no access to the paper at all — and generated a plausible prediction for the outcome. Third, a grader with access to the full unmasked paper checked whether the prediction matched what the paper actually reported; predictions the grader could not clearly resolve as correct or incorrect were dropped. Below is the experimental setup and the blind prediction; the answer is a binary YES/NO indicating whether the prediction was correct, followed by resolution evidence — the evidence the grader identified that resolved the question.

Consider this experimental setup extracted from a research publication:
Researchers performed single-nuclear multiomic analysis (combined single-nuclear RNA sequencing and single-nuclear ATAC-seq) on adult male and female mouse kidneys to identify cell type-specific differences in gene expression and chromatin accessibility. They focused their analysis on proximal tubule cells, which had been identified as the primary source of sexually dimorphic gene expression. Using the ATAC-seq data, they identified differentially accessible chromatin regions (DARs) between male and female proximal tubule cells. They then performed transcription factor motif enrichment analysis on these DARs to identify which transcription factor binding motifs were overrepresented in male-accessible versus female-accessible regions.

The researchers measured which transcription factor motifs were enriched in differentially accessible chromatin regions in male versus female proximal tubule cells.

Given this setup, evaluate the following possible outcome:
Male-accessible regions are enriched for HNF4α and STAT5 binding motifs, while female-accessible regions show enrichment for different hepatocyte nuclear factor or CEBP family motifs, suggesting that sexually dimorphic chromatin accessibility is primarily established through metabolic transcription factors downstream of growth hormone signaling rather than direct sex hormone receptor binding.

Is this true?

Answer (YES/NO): NO